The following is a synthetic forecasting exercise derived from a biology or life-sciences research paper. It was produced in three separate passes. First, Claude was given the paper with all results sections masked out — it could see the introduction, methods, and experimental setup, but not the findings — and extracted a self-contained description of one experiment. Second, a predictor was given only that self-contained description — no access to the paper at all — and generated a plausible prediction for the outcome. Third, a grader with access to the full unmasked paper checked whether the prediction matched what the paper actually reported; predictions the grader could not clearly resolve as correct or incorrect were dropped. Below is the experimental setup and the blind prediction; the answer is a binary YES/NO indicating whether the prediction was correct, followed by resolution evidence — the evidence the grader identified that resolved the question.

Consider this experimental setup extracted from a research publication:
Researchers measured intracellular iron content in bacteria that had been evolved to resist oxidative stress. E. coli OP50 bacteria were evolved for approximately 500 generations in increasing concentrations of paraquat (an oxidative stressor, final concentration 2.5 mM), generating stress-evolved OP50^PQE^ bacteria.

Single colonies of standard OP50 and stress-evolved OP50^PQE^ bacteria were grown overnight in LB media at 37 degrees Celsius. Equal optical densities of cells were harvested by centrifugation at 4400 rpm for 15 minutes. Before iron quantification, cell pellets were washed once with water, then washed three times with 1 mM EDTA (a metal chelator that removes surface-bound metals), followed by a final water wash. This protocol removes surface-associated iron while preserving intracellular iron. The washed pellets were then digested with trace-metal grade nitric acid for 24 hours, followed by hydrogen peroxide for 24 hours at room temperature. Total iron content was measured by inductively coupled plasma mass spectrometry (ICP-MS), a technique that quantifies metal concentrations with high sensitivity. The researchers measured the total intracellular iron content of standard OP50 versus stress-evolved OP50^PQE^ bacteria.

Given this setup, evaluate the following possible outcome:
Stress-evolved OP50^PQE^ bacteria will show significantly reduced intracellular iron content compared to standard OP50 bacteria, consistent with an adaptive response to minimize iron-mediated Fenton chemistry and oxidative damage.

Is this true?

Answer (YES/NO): NO